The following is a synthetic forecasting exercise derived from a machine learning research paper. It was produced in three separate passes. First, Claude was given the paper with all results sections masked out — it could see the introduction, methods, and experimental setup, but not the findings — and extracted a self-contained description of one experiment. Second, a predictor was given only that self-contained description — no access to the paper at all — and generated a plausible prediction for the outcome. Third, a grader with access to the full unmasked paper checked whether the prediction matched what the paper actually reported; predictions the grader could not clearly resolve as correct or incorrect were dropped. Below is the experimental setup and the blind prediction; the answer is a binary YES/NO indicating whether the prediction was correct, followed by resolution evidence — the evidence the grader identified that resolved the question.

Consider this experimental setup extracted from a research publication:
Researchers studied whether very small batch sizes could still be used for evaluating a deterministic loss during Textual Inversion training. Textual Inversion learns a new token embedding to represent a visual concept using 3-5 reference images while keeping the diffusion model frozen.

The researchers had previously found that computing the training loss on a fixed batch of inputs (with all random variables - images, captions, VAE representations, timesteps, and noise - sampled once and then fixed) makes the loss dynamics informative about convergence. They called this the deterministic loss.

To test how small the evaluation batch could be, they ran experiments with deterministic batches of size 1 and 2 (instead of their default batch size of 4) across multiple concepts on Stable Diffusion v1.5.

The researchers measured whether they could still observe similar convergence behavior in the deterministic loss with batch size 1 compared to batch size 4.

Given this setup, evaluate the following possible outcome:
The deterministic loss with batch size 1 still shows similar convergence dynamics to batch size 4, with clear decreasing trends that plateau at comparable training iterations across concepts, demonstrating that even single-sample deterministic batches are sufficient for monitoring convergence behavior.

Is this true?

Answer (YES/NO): NO